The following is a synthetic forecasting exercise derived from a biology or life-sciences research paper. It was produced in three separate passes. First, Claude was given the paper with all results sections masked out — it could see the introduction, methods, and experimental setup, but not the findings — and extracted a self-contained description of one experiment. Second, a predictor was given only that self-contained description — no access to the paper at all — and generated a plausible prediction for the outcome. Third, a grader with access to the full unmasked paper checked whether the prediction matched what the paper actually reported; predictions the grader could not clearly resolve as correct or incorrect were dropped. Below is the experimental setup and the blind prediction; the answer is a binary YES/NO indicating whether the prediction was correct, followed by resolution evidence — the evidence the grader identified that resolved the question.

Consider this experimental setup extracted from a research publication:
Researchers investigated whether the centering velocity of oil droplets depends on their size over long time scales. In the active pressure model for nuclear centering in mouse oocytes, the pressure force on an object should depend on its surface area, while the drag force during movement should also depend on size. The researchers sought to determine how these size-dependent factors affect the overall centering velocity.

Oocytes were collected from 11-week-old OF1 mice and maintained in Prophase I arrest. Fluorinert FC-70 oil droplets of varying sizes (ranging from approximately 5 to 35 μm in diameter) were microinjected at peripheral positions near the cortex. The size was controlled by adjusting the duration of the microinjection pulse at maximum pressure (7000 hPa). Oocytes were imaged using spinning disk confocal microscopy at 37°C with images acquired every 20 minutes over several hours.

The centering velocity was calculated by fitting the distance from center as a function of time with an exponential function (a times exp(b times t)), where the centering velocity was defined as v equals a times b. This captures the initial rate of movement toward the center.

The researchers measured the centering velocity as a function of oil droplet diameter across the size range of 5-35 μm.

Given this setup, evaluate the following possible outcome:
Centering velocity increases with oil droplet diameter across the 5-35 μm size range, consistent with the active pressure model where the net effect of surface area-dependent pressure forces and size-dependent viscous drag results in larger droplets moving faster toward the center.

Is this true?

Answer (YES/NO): NO